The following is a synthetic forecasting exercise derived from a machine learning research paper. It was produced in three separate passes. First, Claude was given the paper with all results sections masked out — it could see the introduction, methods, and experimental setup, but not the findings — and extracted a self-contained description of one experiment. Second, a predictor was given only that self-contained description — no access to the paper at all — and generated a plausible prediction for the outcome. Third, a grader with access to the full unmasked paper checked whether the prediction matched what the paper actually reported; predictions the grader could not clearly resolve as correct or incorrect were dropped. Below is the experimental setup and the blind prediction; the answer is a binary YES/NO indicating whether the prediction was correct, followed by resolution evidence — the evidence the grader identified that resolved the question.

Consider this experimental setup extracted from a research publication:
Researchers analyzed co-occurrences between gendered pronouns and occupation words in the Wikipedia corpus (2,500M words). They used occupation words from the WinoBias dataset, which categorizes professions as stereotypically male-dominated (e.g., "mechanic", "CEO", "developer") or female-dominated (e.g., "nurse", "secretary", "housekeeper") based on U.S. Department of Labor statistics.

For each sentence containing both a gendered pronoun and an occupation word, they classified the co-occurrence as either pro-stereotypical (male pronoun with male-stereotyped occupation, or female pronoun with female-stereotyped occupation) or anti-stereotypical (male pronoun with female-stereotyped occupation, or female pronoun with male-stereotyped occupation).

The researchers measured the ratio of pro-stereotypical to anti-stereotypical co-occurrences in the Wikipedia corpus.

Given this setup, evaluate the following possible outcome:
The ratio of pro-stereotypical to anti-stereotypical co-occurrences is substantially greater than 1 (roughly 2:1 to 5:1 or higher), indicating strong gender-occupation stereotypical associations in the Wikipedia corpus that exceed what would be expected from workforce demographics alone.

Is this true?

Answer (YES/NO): NO